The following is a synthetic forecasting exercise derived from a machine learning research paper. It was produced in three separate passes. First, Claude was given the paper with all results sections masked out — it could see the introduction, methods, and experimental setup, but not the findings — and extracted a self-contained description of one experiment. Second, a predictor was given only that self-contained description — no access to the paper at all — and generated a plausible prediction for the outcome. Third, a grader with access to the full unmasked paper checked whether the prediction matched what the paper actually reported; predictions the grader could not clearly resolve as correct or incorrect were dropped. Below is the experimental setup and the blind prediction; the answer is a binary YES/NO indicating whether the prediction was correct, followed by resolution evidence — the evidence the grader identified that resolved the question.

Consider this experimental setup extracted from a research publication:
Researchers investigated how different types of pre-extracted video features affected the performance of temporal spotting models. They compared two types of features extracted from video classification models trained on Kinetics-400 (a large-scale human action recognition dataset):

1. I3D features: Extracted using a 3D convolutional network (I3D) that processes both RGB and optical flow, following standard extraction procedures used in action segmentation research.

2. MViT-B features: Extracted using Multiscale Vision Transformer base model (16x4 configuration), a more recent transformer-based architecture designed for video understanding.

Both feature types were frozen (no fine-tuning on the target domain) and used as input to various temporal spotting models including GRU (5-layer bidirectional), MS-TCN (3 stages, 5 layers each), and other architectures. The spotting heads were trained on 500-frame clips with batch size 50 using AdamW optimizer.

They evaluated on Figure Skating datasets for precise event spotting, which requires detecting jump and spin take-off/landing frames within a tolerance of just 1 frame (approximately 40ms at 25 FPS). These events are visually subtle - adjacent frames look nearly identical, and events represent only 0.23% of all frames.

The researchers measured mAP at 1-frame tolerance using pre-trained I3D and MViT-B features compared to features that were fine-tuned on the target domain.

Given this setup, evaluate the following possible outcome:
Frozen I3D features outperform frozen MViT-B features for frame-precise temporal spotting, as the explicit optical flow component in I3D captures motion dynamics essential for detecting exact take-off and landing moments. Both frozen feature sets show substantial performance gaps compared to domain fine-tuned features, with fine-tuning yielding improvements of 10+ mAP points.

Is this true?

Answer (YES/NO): NO